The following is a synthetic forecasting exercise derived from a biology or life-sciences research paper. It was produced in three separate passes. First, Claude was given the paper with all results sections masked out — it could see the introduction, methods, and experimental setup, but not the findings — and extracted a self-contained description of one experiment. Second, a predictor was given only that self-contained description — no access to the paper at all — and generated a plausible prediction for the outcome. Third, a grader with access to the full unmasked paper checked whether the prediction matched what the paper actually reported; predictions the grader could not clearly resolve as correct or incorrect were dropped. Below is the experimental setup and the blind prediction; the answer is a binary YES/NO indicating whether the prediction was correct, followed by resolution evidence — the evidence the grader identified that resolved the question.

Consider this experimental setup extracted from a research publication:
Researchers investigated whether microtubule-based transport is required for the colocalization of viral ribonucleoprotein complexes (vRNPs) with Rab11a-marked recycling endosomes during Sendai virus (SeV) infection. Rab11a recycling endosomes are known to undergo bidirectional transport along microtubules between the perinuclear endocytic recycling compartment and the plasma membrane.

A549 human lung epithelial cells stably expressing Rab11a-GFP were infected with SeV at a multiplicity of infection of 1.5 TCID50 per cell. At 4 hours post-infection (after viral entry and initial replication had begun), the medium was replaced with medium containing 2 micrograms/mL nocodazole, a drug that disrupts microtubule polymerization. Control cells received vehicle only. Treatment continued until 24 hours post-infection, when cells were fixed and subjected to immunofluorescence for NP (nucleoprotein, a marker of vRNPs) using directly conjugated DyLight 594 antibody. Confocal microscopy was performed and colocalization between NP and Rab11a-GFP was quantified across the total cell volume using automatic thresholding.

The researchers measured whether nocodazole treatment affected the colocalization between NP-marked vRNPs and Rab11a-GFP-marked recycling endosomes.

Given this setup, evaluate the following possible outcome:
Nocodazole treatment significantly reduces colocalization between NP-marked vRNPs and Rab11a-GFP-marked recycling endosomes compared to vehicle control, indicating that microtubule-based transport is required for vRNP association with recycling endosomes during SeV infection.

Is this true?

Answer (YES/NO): YES